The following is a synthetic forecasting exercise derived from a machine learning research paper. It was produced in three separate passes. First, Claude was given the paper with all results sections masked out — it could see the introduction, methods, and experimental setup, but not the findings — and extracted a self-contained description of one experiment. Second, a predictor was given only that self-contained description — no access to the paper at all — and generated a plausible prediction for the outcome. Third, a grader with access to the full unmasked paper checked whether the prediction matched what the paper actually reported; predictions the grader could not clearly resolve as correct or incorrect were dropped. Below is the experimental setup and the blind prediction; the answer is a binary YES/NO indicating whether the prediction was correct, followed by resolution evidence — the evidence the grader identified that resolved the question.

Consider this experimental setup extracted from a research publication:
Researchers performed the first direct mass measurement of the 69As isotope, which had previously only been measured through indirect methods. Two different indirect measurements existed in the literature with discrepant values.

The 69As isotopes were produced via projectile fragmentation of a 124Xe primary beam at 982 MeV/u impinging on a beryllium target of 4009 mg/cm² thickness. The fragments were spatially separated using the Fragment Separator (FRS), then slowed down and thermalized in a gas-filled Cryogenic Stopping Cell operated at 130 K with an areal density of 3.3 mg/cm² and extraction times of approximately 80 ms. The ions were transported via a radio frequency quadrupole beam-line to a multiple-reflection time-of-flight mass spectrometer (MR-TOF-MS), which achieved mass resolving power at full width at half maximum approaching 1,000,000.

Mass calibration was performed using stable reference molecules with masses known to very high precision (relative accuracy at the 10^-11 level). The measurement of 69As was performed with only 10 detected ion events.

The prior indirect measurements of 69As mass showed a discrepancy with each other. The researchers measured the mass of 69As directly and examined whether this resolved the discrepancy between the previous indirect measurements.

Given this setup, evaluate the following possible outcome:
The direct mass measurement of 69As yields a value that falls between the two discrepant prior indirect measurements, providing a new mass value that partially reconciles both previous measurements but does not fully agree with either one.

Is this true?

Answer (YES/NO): NO